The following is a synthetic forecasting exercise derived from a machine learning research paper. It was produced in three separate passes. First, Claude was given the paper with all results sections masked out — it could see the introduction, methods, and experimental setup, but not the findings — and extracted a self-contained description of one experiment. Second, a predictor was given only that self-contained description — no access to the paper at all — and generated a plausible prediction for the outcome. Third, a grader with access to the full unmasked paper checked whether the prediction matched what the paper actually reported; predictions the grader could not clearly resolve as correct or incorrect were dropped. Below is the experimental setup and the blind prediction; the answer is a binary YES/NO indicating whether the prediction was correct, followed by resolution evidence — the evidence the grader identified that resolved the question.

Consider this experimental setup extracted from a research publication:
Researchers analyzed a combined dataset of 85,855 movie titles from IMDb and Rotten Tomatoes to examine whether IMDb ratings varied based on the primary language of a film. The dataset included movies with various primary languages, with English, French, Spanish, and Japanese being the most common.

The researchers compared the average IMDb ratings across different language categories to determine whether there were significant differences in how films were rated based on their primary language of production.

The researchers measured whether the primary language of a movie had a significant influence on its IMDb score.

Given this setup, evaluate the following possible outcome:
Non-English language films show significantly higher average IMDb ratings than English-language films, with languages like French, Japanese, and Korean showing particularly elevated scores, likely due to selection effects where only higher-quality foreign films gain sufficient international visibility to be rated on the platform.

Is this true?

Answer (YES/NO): NO